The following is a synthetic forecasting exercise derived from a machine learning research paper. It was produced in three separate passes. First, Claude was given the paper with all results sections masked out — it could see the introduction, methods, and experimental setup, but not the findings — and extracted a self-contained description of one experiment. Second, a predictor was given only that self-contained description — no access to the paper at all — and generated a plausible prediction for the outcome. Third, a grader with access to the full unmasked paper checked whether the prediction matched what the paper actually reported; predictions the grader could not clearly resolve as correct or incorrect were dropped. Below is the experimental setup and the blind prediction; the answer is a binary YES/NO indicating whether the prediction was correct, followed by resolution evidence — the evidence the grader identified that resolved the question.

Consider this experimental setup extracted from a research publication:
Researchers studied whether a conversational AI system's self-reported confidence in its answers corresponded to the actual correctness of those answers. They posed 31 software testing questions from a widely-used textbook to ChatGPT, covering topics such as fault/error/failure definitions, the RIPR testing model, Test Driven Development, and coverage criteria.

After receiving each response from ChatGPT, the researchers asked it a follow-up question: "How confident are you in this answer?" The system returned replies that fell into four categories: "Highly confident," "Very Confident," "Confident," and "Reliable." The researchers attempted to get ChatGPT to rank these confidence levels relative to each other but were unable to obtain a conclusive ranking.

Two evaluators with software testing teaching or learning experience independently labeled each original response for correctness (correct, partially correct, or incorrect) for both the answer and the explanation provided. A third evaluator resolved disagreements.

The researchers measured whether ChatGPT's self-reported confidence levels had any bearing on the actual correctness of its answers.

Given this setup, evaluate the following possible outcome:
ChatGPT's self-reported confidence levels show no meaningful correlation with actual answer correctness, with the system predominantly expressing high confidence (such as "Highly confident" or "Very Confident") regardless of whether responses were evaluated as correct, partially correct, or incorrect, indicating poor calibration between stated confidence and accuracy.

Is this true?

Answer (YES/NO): NO